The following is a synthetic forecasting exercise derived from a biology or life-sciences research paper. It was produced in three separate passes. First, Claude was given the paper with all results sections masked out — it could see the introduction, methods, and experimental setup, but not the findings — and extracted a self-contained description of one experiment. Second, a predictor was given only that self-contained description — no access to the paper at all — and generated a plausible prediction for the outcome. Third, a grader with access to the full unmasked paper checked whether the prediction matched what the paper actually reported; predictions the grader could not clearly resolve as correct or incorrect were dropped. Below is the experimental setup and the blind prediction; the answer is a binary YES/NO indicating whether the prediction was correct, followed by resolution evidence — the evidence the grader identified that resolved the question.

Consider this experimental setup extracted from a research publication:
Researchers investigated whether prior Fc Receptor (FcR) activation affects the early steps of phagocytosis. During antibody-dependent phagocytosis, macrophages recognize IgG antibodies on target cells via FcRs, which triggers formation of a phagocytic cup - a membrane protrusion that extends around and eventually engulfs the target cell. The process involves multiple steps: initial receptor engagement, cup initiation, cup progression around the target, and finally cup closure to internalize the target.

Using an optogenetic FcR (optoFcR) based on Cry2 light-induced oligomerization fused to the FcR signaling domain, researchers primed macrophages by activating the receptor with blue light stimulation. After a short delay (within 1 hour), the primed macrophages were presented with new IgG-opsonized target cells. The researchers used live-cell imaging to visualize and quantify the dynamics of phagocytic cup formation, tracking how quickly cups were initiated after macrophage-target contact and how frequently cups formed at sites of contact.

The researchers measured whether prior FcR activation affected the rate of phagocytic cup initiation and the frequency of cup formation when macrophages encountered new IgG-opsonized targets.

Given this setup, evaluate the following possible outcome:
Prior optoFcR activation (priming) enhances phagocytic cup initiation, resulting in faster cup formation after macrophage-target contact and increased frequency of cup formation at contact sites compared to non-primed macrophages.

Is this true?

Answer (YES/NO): YES